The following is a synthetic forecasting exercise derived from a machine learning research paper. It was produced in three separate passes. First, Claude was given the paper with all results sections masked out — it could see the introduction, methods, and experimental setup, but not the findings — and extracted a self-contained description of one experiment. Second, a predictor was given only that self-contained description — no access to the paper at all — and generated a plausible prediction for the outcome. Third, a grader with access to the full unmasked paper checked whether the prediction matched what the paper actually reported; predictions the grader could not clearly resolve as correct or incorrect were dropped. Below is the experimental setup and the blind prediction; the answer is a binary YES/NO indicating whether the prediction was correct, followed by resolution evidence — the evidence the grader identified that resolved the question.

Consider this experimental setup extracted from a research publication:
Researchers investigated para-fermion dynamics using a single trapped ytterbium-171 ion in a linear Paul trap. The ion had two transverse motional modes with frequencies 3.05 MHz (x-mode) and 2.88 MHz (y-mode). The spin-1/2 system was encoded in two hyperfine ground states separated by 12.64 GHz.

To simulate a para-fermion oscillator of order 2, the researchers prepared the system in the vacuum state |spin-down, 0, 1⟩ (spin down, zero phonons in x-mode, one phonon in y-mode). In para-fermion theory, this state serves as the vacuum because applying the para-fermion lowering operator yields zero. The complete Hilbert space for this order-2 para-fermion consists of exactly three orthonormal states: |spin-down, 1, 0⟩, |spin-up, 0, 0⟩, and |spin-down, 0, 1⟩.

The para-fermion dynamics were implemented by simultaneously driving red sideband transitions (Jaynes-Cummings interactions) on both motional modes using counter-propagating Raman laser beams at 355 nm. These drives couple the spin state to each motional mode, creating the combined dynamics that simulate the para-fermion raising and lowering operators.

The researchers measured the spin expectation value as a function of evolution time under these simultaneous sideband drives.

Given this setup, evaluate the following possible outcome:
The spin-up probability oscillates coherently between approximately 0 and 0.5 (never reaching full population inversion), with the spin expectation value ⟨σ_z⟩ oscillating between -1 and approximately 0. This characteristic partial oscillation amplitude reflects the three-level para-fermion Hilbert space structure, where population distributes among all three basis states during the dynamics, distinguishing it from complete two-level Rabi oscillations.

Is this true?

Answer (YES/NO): YES